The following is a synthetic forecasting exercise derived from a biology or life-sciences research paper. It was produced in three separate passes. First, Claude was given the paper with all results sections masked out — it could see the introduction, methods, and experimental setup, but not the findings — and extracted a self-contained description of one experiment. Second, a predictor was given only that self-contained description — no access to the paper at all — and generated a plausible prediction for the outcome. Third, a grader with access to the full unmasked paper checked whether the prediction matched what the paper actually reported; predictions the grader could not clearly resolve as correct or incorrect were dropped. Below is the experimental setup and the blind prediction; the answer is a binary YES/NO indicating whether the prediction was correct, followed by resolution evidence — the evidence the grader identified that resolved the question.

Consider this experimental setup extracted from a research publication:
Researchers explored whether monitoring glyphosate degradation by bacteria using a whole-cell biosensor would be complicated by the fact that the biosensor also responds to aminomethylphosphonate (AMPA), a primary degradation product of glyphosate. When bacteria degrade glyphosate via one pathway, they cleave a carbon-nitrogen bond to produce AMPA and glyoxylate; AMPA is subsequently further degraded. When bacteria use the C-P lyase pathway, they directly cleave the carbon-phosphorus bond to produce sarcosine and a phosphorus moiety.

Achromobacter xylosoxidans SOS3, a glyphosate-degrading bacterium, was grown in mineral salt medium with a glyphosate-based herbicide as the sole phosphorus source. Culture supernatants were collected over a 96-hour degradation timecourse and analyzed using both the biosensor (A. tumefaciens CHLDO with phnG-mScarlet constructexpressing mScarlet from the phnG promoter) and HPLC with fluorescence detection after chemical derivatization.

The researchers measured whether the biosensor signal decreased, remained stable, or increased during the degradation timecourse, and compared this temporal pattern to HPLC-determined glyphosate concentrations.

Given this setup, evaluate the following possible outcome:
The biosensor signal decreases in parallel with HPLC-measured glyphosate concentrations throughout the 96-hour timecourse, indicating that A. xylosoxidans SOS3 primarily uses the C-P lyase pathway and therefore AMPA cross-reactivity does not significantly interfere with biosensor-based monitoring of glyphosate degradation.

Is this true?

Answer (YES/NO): YES